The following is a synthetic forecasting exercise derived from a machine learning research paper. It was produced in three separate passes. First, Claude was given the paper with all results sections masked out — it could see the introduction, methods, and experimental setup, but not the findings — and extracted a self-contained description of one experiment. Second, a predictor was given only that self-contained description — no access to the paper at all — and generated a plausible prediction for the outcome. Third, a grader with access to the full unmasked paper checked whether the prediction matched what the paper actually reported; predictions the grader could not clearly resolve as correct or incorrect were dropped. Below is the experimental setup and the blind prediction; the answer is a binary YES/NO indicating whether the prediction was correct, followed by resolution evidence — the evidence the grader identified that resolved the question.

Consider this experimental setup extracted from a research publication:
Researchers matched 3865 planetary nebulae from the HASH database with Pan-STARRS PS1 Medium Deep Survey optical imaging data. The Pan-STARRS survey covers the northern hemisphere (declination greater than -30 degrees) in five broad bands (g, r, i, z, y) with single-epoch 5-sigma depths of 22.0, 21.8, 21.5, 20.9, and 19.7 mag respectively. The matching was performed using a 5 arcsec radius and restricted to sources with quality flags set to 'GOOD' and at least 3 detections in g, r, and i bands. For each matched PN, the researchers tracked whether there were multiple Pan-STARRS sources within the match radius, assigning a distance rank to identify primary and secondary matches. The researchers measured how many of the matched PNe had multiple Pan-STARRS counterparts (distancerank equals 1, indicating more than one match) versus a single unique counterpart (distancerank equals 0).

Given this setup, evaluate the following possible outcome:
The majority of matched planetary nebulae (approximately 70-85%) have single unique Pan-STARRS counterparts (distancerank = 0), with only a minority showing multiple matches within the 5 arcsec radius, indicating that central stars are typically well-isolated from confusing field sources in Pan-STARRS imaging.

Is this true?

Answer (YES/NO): NO